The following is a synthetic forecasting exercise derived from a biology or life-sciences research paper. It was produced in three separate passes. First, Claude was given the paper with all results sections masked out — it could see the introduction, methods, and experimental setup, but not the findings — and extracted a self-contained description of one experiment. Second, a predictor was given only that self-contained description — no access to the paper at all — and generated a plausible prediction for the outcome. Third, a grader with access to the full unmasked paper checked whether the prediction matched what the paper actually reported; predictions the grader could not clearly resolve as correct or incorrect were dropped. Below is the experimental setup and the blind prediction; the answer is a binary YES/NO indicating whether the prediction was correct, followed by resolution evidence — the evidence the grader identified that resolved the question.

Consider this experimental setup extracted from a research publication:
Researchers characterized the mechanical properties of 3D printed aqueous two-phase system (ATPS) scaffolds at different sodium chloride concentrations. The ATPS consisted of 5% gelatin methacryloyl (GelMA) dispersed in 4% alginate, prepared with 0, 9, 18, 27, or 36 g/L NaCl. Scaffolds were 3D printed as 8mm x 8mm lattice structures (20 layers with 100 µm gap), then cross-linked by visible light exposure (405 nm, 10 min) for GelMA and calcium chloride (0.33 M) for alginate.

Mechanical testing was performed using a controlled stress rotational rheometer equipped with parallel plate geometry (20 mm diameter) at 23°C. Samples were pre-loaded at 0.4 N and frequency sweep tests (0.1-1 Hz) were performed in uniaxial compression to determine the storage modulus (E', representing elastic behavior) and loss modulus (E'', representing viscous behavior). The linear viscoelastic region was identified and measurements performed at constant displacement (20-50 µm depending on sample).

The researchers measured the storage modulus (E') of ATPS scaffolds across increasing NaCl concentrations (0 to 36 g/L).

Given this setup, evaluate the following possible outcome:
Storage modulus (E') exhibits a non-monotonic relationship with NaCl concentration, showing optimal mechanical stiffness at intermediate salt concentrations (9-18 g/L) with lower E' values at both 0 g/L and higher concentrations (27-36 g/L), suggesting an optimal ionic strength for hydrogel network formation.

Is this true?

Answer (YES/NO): YES